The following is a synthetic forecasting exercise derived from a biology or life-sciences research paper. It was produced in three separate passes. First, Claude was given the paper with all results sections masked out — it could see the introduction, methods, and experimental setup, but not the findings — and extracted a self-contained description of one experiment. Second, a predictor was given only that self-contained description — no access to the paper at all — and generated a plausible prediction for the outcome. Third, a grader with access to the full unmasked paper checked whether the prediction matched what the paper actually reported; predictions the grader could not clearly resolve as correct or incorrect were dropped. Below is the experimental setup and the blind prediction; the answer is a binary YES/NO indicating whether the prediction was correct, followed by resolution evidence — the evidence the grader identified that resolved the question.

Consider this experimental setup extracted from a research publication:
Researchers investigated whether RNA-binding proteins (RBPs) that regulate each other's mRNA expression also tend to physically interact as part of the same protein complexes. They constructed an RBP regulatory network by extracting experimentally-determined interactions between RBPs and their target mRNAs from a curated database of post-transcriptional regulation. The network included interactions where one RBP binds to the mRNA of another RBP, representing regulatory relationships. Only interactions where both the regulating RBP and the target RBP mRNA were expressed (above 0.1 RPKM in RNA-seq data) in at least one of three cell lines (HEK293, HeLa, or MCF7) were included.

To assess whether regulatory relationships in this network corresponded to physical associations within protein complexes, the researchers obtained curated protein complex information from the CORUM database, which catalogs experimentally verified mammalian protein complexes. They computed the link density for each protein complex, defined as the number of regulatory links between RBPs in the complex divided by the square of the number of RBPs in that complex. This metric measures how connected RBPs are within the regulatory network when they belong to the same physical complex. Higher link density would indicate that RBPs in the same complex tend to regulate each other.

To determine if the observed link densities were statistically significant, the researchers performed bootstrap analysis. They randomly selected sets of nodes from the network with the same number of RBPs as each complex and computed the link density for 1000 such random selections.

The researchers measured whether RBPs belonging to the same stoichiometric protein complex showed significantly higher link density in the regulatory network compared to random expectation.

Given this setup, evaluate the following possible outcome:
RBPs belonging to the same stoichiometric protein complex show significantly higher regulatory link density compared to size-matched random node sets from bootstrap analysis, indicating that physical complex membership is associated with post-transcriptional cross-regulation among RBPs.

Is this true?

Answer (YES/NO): NO